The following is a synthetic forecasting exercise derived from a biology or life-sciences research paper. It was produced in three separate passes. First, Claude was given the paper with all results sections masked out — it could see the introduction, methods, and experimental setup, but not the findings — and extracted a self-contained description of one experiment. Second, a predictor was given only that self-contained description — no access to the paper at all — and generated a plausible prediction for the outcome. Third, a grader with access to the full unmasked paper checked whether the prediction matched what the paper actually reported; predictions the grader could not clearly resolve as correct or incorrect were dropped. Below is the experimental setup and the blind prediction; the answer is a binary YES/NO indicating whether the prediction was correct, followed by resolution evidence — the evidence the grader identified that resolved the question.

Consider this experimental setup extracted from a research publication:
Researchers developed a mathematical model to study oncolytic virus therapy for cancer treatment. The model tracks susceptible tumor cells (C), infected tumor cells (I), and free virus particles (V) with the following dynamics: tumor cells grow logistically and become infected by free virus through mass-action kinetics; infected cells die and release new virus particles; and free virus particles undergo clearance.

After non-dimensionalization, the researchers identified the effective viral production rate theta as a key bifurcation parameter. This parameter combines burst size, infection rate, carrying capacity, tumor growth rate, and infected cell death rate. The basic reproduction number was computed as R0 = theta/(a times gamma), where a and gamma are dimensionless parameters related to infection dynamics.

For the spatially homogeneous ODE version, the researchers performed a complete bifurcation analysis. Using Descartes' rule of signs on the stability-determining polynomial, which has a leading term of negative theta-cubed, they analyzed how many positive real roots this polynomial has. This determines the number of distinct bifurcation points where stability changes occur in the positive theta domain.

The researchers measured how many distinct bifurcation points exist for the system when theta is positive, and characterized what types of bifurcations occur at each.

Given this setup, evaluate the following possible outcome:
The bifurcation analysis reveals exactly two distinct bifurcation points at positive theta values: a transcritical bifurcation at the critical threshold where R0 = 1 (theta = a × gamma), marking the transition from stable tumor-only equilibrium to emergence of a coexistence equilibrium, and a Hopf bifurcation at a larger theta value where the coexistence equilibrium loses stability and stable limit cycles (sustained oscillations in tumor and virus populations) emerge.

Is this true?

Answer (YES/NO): YES